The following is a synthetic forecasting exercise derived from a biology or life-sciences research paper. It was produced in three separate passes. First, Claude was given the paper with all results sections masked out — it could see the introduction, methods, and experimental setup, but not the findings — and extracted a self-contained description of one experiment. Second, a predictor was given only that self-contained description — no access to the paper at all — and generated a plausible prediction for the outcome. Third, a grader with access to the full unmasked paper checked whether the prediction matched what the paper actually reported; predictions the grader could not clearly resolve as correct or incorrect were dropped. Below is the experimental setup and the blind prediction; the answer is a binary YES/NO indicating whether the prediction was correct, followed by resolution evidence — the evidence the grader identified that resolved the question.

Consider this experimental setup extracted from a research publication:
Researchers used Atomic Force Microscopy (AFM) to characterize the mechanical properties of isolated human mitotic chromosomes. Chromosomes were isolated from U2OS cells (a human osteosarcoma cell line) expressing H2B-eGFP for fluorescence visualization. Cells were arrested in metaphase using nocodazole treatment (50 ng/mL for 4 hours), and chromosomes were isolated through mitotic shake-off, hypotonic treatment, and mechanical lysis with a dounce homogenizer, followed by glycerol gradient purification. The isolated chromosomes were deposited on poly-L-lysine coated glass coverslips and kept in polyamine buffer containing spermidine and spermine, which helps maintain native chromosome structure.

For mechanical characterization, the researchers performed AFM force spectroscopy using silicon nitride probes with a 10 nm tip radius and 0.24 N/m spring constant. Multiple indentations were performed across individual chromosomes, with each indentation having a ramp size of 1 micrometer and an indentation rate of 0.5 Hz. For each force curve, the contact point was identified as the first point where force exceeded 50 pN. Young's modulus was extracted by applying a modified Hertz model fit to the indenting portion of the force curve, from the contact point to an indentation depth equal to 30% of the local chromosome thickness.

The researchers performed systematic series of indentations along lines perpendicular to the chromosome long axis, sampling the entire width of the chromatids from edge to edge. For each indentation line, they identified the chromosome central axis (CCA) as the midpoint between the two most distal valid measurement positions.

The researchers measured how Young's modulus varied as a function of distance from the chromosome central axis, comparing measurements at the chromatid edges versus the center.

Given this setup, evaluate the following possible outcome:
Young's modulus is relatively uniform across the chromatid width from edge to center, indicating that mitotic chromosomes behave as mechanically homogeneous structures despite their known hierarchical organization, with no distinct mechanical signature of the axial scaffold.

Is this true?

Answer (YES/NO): NO